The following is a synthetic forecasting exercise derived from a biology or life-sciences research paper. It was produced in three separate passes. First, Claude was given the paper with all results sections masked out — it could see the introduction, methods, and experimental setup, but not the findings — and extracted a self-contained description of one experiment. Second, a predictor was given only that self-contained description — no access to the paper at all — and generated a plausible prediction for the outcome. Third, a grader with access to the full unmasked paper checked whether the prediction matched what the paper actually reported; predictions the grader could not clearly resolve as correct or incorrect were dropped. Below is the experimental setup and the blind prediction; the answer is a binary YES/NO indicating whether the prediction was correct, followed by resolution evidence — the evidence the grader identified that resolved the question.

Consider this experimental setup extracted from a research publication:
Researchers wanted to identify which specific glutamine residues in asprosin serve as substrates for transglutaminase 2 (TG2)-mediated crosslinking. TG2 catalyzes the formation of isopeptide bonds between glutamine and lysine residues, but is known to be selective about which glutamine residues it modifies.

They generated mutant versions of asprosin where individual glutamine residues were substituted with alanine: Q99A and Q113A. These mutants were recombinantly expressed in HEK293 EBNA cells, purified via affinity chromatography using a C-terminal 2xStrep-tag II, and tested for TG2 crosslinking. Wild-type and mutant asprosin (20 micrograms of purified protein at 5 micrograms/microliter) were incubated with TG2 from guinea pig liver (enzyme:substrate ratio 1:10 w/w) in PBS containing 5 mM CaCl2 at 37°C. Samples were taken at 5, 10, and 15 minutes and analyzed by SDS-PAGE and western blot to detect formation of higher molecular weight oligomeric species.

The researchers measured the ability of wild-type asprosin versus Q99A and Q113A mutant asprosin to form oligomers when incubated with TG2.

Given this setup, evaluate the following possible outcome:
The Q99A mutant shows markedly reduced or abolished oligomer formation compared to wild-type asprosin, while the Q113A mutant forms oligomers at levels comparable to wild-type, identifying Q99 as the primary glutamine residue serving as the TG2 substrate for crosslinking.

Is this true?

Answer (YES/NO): NO